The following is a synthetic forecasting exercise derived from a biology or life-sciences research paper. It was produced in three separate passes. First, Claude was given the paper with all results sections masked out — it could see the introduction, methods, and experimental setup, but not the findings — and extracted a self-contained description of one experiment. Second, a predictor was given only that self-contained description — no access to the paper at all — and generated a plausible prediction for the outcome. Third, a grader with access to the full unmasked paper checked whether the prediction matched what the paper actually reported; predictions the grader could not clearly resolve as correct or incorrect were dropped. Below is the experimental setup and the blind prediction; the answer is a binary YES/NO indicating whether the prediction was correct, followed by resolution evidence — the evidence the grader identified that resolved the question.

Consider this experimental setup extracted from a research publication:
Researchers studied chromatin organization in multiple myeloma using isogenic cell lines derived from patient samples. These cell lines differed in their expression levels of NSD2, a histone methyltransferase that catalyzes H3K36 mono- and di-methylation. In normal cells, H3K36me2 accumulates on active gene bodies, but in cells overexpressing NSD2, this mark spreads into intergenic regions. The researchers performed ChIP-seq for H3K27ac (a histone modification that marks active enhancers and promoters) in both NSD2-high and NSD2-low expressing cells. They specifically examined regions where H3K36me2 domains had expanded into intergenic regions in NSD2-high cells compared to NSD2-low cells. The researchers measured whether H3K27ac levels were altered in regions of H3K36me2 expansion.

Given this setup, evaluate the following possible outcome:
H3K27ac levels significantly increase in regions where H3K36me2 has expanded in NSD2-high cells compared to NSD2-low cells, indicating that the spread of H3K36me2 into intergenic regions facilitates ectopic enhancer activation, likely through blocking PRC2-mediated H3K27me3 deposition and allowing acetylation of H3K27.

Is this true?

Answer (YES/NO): NO